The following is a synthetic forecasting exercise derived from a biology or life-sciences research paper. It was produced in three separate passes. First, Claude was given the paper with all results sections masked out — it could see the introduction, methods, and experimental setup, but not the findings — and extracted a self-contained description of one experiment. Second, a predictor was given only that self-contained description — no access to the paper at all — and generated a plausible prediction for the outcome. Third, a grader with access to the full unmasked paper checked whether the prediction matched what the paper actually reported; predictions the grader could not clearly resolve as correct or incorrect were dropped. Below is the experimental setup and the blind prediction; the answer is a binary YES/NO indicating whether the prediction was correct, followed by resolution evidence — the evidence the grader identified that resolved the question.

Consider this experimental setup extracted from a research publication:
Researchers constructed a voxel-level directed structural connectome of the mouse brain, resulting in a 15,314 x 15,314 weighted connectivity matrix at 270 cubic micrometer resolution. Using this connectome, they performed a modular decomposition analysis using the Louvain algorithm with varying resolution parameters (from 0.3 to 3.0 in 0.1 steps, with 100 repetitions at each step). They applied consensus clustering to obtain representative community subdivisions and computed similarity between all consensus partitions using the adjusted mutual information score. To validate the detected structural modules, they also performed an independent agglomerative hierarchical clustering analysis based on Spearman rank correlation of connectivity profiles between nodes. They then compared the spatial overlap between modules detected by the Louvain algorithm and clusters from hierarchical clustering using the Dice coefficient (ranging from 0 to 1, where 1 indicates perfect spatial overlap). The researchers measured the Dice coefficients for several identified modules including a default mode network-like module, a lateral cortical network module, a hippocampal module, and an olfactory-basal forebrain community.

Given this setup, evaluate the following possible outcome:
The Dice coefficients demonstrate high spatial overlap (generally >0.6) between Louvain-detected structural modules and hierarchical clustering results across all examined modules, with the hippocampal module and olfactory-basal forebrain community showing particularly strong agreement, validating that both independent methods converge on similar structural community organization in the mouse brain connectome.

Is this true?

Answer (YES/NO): YES